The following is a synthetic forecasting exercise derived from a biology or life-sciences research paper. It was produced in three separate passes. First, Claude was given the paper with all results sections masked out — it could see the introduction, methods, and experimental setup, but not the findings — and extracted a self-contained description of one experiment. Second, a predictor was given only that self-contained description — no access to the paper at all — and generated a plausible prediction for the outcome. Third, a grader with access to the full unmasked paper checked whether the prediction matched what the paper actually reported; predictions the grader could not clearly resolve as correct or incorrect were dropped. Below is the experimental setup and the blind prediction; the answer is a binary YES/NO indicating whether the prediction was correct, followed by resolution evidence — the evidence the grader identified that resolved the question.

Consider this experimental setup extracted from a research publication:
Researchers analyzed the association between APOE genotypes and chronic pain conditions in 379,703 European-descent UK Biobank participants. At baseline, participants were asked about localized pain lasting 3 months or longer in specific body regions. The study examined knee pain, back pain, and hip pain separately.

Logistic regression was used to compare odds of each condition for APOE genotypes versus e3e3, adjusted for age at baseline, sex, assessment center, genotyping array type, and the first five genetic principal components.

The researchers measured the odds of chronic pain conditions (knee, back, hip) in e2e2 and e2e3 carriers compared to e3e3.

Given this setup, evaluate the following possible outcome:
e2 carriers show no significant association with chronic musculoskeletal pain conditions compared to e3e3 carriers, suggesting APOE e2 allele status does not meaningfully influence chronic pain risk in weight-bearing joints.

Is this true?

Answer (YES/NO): YES